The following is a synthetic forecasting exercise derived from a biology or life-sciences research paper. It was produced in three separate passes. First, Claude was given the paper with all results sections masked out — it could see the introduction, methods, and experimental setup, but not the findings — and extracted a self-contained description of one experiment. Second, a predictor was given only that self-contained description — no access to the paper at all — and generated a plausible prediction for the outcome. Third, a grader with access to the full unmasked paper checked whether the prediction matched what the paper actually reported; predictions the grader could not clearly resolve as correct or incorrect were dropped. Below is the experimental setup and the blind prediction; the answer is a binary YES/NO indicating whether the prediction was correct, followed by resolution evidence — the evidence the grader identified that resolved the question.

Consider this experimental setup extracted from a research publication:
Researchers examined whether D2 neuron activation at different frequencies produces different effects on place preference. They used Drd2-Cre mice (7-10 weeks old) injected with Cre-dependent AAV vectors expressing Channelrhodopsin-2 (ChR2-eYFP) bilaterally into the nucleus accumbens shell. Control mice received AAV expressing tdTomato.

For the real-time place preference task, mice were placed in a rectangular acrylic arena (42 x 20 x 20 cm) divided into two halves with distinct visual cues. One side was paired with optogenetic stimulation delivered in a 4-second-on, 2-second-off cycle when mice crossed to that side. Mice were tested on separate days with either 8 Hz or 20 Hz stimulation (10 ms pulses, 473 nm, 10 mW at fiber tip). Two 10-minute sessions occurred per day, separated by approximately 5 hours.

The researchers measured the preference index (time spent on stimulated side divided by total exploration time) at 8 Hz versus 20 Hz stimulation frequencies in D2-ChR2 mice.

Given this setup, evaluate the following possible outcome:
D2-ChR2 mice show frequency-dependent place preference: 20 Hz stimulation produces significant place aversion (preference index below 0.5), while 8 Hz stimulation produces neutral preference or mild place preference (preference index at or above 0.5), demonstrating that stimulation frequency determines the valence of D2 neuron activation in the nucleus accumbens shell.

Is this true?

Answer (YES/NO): NO